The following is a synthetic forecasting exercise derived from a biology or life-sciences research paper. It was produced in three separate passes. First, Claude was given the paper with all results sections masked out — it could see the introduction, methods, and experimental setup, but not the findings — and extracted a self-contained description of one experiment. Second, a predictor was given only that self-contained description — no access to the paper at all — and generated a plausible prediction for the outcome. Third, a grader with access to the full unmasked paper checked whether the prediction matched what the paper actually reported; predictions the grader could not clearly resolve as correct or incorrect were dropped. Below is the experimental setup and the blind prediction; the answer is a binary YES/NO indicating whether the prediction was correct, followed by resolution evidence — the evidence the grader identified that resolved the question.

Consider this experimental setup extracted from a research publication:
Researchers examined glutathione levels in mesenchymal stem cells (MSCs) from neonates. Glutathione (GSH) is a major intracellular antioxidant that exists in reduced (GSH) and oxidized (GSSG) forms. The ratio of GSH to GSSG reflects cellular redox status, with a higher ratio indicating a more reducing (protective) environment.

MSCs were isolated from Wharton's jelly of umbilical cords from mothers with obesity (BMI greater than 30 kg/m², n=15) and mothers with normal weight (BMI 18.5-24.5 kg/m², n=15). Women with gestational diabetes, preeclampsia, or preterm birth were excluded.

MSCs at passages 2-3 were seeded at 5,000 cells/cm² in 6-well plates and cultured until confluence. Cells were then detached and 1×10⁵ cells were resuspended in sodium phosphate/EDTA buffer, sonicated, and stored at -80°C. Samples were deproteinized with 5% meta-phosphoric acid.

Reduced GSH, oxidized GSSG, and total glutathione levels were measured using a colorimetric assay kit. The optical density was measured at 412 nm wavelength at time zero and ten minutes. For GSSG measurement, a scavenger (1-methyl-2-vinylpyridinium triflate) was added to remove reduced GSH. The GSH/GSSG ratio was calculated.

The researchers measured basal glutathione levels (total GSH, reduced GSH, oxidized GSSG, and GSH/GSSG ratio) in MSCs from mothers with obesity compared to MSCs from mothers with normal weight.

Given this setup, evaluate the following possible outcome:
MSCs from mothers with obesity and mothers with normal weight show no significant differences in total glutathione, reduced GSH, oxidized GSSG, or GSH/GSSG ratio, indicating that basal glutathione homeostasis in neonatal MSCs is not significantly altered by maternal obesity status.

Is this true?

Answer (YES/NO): NO